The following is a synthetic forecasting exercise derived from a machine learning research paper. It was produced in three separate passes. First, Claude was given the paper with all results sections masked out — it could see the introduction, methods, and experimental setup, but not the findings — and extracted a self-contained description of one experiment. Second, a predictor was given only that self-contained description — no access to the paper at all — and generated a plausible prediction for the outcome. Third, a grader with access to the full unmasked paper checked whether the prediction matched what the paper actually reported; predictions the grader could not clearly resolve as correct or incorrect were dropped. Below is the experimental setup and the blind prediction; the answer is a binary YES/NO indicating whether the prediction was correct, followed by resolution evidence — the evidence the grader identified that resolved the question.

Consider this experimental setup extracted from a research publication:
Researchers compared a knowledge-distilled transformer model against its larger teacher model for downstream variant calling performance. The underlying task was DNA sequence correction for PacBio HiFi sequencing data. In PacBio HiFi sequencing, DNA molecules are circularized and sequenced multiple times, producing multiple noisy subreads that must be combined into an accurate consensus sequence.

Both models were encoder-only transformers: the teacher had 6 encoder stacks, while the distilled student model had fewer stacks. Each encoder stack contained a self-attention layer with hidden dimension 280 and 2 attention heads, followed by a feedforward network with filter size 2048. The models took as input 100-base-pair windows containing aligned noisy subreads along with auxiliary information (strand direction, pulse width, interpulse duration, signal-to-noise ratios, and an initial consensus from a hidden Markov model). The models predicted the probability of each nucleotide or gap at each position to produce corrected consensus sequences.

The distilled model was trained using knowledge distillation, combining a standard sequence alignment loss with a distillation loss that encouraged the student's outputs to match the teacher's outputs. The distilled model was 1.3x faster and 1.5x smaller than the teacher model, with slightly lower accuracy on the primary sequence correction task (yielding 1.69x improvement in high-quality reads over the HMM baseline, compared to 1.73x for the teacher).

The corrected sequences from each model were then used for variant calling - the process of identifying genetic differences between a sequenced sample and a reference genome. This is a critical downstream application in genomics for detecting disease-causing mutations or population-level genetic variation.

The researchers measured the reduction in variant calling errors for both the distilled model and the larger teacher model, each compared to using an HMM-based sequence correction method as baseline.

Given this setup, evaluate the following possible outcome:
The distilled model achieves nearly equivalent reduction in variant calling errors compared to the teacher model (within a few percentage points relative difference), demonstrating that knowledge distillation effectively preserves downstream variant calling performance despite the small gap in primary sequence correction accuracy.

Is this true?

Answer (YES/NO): NO